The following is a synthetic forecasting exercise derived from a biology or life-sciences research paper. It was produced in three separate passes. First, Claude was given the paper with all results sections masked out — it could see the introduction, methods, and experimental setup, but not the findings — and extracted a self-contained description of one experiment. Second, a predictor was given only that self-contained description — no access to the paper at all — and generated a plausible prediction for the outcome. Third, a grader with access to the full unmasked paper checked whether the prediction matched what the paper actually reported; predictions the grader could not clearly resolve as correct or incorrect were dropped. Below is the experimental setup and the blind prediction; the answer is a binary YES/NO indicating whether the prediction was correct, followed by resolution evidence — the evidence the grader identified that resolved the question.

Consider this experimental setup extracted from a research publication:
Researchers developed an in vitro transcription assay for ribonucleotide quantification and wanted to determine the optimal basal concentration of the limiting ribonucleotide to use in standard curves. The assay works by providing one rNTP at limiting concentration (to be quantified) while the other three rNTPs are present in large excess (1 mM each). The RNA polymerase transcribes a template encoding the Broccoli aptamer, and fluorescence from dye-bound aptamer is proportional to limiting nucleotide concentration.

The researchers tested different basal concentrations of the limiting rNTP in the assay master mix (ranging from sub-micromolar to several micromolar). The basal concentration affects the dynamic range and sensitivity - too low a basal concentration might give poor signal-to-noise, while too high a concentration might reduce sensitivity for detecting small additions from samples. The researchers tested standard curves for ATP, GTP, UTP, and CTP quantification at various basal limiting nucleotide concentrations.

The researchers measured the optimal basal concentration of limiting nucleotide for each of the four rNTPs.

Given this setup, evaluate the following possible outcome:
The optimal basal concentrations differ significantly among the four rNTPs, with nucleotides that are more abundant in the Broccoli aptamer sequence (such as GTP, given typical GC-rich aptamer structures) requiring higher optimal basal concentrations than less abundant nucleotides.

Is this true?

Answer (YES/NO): NO